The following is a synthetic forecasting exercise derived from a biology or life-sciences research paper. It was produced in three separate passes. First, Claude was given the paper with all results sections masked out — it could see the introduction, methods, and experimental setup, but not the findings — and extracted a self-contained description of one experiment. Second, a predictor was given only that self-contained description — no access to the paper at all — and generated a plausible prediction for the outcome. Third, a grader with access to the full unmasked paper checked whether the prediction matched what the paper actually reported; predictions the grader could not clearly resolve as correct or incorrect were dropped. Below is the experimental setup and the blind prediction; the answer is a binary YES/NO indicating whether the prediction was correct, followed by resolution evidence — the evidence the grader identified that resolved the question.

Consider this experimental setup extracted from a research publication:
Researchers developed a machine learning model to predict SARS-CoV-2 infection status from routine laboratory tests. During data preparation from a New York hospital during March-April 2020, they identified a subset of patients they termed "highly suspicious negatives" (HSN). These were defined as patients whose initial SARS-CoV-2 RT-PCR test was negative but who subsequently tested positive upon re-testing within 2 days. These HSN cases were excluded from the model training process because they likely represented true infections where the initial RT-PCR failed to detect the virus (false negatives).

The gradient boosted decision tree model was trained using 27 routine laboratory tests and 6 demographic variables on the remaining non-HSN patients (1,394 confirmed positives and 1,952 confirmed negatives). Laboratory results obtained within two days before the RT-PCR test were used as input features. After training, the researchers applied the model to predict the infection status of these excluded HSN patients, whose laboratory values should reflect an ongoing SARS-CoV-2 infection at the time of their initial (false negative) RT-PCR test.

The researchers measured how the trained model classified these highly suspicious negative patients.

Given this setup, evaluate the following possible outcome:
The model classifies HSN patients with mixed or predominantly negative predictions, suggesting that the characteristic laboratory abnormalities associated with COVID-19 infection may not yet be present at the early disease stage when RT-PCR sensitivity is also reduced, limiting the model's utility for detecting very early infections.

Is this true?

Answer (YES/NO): NO